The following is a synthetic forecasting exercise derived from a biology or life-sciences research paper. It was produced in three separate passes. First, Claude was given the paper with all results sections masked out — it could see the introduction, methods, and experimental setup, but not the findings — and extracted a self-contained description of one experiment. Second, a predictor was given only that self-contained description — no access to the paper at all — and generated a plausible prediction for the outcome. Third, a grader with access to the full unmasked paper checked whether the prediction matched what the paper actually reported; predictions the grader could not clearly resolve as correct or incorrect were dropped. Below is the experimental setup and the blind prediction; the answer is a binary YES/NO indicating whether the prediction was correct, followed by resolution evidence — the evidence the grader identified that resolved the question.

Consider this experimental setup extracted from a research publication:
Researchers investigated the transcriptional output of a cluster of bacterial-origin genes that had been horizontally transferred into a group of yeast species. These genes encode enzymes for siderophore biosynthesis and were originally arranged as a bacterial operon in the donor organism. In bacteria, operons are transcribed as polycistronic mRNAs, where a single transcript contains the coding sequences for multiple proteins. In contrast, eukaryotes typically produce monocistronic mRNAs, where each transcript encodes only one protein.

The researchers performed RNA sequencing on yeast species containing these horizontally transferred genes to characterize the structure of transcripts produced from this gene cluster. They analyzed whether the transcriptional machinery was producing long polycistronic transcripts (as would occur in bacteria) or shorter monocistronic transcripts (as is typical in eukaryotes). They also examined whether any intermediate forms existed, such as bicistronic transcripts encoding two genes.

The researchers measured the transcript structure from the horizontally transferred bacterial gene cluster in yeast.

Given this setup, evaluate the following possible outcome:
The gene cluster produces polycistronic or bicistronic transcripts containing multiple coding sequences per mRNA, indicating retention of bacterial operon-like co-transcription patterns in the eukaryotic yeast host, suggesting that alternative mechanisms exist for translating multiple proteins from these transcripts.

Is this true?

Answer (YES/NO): NO